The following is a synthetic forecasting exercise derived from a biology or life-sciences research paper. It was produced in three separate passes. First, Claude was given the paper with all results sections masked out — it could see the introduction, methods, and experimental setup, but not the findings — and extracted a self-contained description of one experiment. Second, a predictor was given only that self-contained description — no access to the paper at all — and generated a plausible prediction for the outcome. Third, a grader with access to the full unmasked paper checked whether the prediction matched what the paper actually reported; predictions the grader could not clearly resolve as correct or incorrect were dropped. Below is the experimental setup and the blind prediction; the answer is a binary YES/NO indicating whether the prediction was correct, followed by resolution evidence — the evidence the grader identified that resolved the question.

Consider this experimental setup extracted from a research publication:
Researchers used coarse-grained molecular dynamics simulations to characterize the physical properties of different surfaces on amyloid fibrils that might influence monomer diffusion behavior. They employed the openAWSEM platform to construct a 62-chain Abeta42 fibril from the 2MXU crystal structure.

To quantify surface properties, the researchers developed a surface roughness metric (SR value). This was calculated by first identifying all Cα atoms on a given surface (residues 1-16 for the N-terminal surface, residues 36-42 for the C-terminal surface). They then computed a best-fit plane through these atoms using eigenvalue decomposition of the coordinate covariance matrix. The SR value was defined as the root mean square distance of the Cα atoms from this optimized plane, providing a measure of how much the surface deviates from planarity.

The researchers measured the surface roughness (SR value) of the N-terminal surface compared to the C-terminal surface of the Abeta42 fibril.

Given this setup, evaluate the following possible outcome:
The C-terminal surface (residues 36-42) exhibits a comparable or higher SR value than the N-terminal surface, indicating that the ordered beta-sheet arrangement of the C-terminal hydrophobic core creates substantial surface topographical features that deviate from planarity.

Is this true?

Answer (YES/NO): NO